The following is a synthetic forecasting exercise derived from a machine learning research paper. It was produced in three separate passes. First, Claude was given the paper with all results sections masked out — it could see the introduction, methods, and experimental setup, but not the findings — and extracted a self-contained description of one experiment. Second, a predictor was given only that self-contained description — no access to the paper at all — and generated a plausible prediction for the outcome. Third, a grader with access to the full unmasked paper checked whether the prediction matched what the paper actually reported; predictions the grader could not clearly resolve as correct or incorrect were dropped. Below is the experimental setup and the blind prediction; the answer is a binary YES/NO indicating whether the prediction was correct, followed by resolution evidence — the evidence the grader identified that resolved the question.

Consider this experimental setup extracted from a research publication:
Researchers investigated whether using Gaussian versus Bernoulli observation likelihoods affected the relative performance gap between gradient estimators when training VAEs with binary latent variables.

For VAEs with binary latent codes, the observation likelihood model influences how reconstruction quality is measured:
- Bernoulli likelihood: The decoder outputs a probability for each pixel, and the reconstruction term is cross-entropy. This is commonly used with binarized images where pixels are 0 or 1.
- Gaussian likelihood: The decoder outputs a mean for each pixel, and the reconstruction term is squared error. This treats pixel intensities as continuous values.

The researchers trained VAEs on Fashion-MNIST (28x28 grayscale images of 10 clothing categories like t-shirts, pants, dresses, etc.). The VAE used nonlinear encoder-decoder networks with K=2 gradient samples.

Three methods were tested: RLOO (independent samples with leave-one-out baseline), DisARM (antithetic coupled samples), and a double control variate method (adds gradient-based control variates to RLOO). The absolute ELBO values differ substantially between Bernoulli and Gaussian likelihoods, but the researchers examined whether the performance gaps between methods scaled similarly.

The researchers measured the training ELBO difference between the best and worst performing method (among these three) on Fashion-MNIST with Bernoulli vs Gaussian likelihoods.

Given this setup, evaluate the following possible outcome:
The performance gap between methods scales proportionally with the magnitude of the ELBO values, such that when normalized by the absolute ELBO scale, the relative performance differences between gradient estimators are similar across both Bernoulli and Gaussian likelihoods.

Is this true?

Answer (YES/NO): NO